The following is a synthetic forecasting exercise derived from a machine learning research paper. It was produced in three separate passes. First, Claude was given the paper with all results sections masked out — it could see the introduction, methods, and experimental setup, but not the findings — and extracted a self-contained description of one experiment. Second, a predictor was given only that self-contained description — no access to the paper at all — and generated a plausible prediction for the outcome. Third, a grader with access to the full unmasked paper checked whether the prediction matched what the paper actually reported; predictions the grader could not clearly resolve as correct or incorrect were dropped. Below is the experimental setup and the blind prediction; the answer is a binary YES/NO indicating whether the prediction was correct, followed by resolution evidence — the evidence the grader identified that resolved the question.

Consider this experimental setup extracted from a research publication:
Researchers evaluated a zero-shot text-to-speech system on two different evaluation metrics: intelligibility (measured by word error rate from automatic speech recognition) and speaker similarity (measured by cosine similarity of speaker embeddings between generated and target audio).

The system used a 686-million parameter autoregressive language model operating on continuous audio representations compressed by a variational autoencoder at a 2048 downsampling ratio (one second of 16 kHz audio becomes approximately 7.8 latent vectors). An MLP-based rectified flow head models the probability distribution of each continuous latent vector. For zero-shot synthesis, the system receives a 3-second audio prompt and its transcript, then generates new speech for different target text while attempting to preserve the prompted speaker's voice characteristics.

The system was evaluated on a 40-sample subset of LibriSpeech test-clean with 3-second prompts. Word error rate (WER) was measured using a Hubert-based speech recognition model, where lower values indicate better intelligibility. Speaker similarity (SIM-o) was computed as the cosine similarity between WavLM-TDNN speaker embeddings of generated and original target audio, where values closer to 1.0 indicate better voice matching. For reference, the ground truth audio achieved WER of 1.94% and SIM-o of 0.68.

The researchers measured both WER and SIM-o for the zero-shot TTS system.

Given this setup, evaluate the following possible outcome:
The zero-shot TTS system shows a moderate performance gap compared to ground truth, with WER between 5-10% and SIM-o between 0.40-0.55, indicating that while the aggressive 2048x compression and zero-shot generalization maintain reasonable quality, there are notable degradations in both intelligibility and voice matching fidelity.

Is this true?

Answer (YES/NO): NO